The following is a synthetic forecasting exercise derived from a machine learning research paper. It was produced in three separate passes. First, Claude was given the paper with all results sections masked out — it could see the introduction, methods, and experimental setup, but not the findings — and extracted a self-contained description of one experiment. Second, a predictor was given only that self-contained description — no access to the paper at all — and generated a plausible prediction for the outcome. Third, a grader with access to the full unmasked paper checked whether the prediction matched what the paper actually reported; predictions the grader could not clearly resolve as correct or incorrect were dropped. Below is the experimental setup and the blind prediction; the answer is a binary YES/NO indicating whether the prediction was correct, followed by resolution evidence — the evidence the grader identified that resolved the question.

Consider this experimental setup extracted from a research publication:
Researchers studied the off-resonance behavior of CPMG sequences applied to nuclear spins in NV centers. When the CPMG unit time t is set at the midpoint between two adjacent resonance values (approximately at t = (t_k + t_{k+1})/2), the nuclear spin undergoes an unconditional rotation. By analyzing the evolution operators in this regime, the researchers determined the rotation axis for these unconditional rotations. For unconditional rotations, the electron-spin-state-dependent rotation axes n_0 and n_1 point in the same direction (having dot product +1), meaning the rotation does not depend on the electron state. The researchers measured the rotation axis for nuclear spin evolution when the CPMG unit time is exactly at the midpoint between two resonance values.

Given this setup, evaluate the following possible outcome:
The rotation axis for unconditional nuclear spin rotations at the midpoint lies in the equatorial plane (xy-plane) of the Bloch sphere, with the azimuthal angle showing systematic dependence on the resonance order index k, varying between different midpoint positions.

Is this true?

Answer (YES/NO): NO